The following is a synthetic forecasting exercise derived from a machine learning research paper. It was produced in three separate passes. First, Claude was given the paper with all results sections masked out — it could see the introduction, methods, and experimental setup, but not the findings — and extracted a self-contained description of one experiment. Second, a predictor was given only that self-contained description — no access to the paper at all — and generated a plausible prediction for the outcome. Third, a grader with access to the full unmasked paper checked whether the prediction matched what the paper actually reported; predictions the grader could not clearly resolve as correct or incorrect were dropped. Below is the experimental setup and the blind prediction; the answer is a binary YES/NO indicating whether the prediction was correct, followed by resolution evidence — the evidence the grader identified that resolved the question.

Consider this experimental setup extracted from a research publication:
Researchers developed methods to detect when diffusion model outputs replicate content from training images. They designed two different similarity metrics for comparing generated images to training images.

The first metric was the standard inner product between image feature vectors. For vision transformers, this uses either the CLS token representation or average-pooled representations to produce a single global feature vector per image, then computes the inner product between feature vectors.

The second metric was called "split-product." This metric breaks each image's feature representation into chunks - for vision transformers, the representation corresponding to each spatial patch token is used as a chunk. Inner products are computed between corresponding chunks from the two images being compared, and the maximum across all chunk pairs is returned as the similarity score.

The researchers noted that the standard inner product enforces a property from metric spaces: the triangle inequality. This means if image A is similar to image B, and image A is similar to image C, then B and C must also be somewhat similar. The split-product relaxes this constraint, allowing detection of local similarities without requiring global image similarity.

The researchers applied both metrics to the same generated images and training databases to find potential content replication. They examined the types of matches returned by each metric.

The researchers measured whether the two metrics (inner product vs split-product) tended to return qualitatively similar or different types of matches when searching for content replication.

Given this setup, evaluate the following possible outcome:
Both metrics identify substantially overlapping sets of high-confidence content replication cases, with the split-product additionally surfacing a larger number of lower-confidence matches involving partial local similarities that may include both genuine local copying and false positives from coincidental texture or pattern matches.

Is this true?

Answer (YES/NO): NO